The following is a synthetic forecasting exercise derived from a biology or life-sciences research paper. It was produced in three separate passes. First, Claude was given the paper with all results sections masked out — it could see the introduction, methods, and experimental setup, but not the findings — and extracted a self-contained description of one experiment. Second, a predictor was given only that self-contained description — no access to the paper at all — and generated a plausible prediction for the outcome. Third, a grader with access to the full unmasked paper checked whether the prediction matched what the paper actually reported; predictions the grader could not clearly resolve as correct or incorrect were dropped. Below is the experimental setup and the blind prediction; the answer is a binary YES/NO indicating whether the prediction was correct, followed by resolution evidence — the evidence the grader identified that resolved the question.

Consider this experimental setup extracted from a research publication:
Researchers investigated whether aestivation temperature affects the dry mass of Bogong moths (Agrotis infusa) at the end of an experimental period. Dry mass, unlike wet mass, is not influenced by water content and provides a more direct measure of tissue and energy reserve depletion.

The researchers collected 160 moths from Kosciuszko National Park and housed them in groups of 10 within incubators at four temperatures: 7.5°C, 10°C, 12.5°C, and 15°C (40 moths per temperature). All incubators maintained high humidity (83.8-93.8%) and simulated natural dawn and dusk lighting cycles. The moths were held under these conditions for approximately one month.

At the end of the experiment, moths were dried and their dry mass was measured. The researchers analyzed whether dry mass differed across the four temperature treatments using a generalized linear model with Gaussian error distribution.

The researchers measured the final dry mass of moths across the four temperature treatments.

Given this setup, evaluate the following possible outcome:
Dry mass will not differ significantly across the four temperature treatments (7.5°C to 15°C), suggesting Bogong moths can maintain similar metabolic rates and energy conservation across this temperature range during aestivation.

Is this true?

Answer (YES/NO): YES